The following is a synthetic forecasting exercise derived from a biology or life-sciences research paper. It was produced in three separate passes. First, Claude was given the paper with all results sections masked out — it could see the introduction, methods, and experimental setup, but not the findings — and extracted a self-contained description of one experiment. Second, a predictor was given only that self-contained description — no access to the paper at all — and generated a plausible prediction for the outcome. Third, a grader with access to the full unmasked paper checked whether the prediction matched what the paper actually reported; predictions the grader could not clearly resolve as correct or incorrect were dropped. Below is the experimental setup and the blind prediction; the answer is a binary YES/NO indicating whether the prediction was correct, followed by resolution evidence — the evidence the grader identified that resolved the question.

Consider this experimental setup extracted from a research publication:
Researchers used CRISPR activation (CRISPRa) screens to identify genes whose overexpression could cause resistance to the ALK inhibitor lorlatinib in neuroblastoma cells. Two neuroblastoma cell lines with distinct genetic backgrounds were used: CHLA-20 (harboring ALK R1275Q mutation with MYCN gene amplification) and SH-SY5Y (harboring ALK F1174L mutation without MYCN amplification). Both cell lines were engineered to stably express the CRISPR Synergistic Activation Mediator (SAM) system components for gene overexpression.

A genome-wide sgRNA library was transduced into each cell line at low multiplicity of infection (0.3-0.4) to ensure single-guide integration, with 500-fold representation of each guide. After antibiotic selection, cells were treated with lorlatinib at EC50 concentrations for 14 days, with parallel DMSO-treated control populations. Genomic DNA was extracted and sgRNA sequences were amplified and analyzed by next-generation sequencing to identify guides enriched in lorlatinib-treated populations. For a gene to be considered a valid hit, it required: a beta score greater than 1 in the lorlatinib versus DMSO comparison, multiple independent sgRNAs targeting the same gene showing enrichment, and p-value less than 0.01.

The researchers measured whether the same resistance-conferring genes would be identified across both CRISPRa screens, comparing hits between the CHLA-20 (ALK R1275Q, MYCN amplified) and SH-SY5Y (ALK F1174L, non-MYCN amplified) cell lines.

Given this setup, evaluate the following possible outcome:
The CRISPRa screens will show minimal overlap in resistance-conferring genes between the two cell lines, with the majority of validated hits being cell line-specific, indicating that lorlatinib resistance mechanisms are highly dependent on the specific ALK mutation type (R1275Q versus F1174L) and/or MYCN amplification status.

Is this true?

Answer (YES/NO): YES